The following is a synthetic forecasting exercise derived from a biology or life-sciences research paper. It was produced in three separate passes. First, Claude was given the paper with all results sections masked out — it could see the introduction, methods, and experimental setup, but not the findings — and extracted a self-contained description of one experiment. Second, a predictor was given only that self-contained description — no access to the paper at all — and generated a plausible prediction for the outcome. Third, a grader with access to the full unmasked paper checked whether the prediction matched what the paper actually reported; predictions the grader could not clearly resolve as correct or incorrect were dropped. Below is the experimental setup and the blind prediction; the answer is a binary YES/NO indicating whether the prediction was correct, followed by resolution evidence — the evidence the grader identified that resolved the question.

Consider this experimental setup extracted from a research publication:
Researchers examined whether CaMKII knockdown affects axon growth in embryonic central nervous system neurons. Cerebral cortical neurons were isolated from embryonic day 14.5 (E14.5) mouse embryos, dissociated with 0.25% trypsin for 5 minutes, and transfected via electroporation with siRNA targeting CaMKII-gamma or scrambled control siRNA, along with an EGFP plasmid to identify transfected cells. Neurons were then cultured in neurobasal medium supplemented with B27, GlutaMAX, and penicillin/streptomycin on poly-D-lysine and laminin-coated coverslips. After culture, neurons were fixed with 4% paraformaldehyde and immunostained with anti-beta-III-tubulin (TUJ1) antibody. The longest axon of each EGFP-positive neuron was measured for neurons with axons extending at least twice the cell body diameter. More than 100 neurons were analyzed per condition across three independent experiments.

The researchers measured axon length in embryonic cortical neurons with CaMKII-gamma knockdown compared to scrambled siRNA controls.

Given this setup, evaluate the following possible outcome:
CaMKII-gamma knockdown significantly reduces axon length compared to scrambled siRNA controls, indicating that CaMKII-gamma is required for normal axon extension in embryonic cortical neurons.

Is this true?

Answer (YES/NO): YES